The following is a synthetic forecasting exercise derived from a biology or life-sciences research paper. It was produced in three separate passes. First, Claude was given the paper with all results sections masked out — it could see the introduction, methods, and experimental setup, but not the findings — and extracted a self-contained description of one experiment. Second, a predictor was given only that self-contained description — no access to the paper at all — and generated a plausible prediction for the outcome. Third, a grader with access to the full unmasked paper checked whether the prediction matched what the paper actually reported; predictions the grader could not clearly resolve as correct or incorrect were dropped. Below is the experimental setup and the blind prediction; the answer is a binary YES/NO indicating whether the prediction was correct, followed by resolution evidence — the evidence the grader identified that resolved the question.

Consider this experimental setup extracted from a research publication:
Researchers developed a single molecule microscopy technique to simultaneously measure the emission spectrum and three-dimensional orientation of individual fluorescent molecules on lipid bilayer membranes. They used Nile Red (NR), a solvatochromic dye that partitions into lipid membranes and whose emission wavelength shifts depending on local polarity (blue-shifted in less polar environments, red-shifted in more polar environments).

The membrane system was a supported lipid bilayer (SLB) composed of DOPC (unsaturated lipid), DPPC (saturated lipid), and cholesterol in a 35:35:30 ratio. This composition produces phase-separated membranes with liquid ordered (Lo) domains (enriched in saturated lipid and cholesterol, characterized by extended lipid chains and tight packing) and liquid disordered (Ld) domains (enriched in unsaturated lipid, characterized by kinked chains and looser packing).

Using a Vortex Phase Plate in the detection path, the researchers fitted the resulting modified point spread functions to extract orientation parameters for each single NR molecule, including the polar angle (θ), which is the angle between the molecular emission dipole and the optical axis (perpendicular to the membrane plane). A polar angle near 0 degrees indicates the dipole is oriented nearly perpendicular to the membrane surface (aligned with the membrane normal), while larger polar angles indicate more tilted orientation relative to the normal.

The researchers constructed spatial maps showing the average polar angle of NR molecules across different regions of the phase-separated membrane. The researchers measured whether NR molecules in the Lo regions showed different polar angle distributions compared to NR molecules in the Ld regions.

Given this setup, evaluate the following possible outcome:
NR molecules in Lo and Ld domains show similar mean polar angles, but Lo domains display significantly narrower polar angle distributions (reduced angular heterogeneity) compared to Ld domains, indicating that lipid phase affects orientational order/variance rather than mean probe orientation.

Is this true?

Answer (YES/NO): NO